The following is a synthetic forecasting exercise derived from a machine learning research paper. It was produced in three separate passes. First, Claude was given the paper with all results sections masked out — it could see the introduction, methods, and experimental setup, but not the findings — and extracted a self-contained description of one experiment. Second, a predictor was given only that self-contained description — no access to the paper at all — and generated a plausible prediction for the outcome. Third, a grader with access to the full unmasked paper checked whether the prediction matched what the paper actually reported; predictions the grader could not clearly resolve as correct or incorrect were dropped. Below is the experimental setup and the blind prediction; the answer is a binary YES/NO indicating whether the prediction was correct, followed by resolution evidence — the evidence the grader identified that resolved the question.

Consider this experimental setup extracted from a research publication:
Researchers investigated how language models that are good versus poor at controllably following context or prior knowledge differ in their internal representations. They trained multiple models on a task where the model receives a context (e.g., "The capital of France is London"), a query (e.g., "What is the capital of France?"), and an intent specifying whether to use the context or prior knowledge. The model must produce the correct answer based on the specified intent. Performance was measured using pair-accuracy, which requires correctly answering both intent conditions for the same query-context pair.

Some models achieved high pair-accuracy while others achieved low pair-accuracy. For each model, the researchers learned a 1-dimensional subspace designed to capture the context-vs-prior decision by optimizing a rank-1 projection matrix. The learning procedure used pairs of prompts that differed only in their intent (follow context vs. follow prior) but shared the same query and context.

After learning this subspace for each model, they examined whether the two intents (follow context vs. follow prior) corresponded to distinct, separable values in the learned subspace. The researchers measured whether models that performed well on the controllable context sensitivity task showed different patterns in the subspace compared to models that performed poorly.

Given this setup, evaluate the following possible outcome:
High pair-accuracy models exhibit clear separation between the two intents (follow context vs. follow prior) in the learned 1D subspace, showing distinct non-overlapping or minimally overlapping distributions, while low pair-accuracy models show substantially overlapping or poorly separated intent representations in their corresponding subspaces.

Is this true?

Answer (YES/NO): YES